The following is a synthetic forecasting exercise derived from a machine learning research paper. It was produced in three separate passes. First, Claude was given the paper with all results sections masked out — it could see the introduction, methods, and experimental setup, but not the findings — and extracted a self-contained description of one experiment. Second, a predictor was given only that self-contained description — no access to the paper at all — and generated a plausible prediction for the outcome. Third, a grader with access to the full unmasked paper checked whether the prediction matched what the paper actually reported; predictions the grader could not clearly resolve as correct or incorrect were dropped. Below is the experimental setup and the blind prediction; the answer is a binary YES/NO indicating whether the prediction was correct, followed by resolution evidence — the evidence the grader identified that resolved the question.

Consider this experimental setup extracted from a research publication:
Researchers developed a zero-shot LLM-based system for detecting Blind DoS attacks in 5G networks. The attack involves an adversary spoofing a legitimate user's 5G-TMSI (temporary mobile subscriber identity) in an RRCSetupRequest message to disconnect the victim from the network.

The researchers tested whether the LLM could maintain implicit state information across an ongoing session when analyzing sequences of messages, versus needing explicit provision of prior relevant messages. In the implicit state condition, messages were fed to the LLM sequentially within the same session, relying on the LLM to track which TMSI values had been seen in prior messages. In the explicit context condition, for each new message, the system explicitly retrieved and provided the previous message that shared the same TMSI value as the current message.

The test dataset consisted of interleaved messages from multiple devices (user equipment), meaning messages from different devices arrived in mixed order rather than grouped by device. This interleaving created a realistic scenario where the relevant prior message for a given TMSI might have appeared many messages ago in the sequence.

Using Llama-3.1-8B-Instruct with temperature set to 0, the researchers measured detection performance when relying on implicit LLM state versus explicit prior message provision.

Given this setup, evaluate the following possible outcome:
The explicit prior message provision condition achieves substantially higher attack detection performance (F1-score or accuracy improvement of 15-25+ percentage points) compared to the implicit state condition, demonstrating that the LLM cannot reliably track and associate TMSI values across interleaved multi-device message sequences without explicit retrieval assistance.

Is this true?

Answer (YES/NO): YES